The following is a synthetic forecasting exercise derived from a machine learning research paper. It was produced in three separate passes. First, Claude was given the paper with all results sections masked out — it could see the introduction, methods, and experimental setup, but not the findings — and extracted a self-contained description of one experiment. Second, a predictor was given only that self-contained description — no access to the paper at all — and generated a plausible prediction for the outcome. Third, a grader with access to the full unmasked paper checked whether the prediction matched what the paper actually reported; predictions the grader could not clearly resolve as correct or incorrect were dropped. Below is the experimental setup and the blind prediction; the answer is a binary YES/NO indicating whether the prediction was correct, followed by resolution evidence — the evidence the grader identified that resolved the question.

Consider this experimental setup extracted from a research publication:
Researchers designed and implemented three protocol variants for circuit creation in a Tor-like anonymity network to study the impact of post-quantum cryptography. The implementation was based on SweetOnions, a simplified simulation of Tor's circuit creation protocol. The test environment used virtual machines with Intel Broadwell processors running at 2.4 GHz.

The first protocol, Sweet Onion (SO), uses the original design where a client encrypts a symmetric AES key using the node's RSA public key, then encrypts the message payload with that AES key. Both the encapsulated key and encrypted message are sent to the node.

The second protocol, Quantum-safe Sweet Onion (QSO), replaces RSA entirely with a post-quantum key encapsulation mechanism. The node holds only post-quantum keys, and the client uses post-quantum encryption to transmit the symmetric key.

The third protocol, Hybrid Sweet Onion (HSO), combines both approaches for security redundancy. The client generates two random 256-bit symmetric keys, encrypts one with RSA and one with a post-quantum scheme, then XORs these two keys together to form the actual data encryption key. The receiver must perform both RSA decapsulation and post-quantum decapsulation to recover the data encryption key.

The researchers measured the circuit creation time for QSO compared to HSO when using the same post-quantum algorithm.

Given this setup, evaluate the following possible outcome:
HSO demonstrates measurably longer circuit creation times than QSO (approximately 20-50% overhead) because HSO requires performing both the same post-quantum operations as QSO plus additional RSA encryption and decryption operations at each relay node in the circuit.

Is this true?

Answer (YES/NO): NO